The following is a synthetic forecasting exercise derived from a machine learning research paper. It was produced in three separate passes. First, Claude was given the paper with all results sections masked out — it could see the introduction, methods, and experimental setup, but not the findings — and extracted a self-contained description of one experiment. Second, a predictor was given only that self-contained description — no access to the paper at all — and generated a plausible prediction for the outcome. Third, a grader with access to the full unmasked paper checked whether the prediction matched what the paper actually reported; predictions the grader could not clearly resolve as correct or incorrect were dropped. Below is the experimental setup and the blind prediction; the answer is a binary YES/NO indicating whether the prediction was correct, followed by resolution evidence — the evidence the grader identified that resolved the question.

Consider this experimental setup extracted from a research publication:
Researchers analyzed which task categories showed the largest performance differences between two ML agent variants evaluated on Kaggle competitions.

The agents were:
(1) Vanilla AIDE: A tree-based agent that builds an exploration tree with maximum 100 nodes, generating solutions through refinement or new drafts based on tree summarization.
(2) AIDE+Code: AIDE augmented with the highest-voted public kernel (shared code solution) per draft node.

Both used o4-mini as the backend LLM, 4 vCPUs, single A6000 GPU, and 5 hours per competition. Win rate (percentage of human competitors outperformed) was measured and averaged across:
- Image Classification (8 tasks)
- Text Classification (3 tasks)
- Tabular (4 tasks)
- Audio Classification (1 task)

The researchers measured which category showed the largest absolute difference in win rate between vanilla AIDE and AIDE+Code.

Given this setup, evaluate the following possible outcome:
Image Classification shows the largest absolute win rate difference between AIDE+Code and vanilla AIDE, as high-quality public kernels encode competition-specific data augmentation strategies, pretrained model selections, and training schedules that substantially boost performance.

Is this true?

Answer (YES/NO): NO